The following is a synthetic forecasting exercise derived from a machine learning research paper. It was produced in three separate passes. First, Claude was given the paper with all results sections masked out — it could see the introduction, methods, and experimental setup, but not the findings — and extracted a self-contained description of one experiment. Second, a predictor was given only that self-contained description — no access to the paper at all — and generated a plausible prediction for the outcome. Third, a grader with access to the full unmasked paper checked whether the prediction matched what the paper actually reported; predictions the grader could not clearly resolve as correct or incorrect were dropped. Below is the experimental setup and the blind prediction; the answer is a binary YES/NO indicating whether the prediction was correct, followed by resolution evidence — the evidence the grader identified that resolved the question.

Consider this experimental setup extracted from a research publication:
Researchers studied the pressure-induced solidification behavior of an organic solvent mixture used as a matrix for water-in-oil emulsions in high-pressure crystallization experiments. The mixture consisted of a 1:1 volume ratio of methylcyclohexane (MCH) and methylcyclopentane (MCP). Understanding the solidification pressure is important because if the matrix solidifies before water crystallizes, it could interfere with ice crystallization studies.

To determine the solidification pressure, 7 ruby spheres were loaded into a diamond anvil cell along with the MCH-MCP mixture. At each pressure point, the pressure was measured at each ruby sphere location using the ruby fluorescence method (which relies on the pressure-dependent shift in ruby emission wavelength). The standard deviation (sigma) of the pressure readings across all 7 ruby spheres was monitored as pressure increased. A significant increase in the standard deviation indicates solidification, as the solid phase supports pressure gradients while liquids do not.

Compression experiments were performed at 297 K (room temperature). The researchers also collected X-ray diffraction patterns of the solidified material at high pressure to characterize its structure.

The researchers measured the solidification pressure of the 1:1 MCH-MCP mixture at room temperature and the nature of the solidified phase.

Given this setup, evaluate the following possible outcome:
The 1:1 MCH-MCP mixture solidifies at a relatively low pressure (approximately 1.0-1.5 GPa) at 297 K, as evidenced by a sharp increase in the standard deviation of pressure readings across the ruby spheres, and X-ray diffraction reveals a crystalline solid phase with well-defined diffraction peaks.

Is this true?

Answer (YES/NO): NO